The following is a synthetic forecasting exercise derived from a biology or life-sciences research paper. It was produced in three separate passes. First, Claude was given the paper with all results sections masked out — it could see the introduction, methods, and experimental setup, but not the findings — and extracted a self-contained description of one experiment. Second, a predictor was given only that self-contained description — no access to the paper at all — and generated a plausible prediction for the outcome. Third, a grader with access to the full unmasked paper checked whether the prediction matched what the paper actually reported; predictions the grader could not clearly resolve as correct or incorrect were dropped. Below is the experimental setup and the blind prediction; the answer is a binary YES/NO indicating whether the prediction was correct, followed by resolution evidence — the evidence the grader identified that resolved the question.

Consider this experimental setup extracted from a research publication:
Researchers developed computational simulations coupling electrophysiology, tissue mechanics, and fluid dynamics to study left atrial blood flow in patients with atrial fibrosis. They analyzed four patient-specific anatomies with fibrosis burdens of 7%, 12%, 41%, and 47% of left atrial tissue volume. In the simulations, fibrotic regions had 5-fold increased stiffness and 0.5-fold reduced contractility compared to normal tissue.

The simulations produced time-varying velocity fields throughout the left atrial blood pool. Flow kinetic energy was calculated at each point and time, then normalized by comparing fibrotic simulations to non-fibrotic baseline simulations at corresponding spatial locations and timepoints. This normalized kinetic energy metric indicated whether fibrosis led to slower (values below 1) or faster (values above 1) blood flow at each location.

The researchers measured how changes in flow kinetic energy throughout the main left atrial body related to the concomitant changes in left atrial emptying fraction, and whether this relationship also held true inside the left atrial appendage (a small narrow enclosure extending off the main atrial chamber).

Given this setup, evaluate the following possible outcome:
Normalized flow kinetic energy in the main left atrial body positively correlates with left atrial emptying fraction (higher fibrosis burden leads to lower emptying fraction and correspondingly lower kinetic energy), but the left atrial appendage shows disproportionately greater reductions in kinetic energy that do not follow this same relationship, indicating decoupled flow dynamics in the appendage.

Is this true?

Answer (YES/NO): NO